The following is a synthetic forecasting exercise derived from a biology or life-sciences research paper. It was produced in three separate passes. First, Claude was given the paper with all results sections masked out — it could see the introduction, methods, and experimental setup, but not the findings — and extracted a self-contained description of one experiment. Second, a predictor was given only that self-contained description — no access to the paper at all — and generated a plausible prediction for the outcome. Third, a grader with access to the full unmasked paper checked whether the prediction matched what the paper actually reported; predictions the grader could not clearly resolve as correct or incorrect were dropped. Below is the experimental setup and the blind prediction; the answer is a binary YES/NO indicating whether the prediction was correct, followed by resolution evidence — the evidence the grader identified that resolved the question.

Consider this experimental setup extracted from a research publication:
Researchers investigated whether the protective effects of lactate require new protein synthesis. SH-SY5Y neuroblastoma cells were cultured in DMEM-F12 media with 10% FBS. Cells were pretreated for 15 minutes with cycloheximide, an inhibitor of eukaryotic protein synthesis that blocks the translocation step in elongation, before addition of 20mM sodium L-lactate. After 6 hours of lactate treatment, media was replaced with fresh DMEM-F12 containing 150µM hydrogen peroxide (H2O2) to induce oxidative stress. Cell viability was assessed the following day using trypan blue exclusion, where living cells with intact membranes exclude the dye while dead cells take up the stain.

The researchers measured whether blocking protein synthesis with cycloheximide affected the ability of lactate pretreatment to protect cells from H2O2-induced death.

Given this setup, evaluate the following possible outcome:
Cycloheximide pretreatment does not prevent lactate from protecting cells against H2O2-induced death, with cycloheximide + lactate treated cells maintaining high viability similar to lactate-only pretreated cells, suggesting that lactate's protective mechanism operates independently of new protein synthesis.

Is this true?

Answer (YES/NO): NO